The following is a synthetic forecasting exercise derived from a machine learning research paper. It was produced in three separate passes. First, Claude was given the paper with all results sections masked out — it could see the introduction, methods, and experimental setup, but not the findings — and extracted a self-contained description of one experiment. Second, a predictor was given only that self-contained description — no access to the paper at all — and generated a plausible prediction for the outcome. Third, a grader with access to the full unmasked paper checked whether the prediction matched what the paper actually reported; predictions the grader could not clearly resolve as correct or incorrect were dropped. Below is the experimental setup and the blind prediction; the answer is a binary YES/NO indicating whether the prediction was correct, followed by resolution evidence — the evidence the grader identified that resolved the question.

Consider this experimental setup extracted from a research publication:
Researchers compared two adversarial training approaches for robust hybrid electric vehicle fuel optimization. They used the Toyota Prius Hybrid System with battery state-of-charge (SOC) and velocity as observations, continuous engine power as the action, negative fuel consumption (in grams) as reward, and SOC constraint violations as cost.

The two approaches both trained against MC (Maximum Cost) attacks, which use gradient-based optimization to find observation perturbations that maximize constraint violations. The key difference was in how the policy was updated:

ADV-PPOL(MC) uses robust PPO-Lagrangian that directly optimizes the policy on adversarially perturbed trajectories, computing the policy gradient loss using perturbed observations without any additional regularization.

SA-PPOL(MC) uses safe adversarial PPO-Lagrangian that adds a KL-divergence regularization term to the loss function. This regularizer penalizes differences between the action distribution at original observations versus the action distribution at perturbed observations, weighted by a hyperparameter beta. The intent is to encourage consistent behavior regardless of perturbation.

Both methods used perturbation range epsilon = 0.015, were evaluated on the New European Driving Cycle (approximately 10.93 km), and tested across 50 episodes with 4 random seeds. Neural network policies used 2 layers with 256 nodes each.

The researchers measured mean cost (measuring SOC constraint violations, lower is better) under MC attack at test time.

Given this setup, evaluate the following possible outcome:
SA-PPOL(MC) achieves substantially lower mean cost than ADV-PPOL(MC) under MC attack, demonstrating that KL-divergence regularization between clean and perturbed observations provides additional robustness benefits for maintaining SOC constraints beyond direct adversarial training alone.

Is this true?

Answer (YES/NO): NO